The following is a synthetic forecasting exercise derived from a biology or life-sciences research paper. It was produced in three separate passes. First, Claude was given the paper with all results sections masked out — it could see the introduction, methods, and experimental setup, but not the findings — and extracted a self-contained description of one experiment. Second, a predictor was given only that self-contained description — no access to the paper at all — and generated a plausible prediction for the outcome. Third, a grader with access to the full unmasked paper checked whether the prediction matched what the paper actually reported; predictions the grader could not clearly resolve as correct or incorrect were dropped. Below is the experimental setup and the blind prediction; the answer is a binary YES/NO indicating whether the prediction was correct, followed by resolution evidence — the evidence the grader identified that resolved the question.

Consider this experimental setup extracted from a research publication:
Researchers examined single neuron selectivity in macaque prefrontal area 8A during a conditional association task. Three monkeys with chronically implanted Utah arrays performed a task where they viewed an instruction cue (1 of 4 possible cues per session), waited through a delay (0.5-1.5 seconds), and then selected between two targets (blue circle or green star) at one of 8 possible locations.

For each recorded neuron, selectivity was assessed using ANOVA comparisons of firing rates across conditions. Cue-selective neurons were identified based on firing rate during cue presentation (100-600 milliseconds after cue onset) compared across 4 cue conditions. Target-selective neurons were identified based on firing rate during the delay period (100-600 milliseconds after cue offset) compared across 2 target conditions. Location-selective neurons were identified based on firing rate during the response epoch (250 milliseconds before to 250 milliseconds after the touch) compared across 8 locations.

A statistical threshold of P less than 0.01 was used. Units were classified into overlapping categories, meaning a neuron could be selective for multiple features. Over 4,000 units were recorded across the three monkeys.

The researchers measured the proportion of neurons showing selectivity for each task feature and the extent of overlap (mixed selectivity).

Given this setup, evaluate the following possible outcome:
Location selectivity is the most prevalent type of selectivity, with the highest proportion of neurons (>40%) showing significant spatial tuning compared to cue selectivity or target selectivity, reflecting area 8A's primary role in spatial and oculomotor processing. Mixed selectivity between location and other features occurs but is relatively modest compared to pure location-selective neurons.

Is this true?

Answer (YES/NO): NO